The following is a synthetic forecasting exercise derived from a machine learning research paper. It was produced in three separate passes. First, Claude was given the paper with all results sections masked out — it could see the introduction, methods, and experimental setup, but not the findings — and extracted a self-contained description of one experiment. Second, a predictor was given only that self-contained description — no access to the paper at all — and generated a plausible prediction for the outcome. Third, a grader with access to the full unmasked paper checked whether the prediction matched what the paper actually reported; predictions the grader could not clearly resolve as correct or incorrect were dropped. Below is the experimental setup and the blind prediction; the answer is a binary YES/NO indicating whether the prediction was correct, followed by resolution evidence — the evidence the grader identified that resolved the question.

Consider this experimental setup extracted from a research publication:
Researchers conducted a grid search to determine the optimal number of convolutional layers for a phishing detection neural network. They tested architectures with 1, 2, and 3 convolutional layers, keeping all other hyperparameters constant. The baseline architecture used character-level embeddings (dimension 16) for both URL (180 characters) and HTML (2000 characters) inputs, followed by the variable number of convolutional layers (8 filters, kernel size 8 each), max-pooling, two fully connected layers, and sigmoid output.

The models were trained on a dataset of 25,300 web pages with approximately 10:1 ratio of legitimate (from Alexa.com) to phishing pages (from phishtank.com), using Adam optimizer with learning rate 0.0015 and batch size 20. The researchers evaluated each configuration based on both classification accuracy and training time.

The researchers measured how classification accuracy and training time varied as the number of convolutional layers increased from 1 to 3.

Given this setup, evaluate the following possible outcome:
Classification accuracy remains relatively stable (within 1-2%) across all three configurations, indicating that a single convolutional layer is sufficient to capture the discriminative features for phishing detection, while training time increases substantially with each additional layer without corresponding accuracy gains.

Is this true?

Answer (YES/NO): NO